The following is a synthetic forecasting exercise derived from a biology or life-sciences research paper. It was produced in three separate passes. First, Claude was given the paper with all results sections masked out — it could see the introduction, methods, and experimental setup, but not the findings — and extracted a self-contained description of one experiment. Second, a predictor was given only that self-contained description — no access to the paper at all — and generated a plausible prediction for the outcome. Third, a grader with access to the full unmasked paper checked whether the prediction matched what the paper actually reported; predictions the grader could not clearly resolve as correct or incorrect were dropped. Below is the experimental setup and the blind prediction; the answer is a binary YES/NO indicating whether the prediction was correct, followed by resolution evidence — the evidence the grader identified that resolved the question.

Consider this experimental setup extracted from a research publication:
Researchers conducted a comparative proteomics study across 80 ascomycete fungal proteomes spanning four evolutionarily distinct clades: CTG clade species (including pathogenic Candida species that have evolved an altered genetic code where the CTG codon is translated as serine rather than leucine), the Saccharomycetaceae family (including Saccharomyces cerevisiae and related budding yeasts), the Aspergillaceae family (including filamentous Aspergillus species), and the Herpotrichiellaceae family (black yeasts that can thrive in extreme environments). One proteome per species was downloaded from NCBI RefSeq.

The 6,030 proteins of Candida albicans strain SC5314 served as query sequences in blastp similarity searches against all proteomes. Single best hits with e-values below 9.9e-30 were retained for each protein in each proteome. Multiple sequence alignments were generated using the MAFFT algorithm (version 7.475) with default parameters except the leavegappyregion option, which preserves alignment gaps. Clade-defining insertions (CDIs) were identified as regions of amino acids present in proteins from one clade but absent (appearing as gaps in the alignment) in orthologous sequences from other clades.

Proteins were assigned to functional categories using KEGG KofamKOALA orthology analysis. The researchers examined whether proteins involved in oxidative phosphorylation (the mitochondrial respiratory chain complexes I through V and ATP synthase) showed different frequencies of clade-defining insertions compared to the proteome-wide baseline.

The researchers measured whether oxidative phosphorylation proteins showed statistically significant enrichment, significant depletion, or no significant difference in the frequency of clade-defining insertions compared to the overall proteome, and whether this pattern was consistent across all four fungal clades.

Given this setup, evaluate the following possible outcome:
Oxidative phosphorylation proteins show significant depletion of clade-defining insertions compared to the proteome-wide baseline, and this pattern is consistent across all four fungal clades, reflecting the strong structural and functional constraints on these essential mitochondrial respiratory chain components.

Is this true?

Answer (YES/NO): YES